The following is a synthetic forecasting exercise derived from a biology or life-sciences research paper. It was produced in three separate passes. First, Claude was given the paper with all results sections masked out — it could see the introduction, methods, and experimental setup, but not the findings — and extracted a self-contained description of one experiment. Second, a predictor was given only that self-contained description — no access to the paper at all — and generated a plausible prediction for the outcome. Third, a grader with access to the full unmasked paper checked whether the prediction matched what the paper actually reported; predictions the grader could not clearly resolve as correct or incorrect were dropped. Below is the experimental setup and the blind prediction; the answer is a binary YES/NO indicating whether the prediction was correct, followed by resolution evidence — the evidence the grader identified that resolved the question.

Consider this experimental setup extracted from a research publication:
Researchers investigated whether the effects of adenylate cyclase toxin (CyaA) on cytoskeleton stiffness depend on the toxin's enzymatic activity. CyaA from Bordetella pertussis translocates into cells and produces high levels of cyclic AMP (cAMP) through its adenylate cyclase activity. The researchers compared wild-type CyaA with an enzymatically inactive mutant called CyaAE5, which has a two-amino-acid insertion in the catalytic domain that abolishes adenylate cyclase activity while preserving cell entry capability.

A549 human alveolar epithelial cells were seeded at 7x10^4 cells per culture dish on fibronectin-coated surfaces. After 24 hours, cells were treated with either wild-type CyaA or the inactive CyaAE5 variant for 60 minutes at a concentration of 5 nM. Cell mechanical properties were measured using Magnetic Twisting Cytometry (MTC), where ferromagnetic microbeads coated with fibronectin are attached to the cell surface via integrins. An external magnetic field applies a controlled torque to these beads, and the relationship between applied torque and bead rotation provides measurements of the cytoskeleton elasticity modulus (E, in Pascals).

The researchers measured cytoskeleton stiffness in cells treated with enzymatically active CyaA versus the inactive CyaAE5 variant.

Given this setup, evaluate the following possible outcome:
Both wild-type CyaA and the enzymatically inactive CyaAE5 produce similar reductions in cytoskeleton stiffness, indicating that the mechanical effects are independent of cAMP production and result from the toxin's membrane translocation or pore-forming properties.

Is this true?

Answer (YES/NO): NO